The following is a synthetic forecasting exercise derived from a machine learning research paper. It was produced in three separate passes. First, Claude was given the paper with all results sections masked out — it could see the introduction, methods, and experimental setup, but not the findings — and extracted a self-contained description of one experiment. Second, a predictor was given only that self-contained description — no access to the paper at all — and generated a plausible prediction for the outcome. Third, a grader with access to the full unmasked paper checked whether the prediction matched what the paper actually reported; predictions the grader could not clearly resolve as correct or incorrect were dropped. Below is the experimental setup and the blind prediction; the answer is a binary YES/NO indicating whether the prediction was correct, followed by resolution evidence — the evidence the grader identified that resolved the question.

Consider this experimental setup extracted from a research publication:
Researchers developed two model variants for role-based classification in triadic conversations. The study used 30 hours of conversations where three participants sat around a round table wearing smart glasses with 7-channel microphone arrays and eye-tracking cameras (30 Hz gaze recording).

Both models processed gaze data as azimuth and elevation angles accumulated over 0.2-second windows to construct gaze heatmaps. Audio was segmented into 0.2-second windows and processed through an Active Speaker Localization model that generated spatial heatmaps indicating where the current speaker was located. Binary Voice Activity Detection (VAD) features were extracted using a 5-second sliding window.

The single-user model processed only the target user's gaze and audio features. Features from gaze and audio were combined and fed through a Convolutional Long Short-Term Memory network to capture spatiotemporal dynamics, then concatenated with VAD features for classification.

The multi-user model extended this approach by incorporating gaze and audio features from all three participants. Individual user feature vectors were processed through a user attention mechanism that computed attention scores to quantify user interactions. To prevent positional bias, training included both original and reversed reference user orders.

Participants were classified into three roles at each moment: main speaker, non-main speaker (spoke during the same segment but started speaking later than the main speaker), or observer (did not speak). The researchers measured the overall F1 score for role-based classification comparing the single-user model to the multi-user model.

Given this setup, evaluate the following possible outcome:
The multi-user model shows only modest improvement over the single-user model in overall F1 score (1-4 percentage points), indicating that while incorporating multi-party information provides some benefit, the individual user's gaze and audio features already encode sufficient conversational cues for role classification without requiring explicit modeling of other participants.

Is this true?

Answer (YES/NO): YES